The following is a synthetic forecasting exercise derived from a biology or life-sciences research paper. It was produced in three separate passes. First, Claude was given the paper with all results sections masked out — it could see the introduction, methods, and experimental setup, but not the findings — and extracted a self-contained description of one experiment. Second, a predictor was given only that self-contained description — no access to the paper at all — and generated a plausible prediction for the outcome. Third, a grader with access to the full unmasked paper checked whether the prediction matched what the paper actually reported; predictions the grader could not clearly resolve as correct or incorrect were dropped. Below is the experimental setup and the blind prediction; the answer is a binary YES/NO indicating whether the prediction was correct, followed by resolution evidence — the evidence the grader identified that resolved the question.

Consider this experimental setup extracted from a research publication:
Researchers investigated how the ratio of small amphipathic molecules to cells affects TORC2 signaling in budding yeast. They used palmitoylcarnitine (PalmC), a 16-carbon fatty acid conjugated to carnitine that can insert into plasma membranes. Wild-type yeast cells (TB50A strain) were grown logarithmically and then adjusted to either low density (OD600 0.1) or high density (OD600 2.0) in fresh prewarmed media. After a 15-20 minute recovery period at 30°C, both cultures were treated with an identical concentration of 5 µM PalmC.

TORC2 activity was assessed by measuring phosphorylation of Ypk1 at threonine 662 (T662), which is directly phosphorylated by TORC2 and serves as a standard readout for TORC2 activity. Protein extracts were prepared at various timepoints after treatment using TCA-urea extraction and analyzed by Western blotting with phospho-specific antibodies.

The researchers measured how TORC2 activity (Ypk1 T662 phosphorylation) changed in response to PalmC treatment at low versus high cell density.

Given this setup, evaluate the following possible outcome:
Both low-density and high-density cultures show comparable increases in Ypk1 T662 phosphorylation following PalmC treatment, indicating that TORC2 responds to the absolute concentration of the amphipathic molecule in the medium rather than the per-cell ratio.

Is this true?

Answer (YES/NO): NO